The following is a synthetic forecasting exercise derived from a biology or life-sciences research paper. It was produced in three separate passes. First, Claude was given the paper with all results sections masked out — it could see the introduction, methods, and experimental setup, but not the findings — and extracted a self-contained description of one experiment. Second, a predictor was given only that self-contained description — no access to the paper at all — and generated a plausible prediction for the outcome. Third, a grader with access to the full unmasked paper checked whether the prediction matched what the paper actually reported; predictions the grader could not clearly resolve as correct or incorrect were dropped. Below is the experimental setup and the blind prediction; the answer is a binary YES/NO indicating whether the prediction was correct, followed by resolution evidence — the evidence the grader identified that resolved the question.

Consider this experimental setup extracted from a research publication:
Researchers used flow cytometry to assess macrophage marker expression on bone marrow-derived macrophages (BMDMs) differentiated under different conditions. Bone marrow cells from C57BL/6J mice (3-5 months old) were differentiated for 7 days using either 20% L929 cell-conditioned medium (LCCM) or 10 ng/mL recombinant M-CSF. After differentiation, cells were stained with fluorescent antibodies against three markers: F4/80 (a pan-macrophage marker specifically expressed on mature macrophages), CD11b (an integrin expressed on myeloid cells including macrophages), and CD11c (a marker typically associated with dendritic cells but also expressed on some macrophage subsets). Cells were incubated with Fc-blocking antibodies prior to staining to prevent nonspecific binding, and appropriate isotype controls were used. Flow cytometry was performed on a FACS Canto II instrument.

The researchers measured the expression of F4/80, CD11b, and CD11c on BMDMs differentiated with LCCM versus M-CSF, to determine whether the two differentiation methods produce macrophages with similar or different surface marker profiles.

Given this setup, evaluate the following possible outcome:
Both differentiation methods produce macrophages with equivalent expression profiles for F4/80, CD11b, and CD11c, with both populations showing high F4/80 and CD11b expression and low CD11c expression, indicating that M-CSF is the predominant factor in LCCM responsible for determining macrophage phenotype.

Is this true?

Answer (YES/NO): NO